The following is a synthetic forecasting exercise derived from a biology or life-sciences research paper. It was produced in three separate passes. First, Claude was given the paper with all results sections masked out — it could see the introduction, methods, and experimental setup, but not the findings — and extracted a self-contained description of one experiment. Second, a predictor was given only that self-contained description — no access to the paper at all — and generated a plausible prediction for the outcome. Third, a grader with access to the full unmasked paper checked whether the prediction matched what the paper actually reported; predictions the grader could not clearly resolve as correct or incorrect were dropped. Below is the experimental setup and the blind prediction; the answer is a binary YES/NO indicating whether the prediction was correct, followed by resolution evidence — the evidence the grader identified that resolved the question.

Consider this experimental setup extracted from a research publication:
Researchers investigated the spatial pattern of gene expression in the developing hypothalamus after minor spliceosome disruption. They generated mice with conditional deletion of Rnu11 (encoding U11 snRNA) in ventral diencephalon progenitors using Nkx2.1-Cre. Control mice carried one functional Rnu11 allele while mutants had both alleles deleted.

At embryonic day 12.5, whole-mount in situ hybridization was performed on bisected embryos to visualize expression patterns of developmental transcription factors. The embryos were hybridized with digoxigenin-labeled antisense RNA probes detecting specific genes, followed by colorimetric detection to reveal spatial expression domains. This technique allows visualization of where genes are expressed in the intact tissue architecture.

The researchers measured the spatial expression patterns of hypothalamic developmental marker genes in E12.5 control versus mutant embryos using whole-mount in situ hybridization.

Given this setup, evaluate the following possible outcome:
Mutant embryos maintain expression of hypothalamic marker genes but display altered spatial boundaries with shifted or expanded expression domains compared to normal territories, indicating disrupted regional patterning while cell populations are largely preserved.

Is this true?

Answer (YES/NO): NO